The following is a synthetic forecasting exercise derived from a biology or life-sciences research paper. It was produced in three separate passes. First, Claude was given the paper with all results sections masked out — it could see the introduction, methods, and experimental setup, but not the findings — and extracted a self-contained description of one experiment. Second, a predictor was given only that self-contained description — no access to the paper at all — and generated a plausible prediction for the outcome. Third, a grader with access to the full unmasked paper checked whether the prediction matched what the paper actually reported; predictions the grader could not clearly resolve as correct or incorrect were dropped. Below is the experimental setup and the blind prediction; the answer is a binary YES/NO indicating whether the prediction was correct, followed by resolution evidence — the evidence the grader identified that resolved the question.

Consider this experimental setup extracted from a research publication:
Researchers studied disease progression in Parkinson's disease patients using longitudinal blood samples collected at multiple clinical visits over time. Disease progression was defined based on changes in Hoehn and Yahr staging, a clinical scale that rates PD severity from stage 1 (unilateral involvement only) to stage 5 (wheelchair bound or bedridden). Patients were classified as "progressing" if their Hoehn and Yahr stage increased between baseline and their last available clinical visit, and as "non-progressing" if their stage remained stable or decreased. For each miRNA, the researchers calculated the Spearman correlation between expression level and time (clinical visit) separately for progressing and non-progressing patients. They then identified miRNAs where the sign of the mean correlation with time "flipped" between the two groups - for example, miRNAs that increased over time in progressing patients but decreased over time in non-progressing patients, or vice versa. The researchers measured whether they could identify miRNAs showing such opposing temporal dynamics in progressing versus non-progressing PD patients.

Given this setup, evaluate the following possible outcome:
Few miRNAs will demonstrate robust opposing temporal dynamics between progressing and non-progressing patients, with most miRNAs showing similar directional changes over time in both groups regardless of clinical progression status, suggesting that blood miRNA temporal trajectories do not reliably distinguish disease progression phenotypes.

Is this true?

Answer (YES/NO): NO